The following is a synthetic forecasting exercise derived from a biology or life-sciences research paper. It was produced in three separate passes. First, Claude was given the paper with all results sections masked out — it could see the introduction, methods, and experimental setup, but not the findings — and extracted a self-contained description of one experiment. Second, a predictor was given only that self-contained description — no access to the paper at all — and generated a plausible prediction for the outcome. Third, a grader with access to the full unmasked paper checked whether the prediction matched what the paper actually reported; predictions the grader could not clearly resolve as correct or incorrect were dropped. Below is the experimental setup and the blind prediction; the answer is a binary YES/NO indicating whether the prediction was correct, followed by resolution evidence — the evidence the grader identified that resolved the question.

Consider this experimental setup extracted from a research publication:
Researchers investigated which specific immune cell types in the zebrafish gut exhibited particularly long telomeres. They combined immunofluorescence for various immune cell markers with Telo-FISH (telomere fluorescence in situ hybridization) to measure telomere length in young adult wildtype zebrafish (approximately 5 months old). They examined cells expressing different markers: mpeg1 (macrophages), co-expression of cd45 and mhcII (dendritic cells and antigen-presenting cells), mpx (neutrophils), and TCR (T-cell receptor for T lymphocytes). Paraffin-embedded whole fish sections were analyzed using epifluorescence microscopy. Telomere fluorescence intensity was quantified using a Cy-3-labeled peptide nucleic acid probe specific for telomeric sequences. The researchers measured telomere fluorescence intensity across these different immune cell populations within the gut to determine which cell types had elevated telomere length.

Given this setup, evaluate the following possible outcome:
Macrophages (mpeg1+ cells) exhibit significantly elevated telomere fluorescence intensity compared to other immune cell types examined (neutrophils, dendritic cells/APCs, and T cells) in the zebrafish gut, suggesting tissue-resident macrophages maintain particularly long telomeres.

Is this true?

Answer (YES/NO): NO